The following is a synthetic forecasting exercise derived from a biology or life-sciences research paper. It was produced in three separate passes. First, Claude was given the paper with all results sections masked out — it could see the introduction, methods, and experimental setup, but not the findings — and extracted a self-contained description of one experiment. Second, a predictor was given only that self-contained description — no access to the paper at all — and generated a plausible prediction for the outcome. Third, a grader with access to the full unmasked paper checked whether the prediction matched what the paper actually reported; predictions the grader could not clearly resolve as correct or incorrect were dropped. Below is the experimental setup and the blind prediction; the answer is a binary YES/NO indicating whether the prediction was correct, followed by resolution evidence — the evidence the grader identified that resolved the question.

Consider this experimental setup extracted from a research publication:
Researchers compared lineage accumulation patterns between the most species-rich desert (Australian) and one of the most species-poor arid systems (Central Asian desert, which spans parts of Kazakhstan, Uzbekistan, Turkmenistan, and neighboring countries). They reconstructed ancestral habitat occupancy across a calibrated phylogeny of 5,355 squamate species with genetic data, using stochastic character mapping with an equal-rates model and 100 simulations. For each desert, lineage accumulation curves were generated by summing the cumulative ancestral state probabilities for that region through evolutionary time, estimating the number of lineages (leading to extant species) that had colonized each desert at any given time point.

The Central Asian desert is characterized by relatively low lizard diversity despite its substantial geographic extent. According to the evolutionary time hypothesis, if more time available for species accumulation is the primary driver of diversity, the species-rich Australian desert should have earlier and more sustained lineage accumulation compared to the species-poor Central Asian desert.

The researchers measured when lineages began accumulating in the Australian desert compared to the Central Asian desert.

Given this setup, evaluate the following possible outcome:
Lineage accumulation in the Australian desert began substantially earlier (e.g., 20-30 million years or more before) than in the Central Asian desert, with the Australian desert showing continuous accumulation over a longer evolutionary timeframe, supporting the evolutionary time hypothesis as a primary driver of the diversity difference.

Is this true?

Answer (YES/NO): NO